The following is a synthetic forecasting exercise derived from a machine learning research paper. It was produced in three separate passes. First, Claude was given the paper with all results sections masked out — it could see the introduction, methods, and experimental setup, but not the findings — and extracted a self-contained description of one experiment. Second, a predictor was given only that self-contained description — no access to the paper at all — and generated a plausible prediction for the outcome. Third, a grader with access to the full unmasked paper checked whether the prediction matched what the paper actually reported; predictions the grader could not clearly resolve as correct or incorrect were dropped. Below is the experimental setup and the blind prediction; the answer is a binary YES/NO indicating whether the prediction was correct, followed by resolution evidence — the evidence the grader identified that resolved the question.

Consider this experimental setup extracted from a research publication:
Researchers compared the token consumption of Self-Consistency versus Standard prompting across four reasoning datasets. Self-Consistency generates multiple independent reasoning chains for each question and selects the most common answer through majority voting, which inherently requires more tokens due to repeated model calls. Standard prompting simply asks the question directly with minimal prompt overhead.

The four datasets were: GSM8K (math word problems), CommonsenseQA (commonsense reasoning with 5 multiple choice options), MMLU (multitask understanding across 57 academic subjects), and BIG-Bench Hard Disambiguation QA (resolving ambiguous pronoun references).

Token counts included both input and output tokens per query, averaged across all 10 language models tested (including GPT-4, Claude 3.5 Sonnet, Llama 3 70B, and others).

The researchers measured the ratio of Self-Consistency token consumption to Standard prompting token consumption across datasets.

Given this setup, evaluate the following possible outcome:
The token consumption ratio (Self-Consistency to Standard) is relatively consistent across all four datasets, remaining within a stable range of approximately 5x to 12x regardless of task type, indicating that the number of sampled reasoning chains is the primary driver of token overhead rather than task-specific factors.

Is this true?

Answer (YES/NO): NO